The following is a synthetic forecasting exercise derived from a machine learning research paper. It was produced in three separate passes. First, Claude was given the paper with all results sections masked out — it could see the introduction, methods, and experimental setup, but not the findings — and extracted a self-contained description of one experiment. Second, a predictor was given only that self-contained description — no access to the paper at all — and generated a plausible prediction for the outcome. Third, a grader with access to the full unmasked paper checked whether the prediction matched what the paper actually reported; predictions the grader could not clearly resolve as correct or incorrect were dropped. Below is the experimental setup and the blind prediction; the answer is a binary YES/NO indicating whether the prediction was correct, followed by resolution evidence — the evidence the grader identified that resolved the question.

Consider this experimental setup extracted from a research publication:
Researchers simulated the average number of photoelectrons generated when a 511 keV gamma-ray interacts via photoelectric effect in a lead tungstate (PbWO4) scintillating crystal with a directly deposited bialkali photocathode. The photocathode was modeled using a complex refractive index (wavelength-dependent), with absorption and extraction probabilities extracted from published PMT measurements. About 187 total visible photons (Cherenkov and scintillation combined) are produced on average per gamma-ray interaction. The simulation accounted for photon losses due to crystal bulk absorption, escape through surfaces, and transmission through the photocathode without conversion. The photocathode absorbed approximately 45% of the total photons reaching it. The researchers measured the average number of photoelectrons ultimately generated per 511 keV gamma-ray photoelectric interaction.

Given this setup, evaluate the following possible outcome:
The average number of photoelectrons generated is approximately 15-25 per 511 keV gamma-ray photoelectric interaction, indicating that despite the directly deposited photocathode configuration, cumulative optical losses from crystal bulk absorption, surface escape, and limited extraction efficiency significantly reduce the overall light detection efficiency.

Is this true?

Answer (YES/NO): NO